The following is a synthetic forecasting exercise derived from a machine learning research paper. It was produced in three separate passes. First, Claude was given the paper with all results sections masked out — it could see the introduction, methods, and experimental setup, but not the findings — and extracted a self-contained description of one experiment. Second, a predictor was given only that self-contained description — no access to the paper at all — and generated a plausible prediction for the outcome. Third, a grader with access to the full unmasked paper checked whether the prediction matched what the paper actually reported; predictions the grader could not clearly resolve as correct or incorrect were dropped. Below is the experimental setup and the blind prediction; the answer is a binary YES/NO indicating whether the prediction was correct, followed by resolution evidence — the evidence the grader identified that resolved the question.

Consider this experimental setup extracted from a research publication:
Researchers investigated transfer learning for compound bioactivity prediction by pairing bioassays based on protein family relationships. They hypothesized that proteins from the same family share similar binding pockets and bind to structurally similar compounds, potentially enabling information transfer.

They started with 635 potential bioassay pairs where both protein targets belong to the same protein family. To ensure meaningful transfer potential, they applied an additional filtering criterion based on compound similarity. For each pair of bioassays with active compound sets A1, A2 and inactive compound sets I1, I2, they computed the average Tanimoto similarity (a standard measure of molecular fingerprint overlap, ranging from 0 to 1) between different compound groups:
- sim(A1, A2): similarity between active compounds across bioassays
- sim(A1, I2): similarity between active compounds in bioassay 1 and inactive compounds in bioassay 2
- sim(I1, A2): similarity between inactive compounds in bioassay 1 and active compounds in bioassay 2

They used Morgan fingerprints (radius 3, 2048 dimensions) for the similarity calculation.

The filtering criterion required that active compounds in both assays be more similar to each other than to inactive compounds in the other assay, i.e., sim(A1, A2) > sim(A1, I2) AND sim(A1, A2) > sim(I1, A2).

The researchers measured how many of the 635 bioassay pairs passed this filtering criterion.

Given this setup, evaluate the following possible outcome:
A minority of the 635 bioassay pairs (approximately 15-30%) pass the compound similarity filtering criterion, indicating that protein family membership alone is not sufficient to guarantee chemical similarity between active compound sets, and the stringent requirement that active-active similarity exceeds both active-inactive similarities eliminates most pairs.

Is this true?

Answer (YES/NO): NO